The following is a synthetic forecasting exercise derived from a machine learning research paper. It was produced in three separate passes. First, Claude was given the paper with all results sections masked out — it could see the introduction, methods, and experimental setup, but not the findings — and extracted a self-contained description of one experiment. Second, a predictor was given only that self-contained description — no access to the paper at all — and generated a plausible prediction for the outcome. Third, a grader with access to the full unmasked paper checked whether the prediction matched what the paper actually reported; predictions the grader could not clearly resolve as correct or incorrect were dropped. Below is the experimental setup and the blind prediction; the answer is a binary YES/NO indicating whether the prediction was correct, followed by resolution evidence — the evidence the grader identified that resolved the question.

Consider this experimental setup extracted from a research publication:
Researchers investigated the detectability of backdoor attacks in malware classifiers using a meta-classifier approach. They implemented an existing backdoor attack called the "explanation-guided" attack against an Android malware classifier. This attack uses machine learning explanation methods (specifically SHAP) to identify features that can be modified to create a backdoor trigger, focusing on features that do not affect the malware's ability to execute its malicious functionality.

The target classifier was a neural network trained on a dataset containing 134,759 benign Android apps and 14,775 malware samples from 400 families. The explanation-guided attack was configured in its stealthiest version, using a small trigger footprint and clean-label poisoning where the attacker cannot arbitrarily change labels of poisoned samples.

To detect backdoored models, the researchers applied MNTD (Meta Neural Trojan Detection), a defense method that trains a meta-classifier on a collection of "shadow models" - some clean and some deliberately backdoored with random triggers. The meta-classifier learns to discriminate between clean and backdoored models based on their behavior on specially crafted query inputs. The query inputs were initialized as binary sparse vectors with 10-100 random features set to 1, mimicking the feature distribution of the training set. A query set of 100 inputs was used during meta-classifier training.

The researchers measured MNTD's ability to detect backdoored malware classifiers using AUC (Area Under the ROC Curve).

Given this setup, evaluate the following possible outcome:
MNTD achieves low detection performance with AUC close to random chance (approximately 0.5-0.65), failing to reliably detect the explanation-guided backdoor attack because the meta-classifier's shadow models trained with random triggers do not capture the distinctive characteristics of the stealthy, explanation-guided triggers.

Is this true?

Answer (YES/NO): NO